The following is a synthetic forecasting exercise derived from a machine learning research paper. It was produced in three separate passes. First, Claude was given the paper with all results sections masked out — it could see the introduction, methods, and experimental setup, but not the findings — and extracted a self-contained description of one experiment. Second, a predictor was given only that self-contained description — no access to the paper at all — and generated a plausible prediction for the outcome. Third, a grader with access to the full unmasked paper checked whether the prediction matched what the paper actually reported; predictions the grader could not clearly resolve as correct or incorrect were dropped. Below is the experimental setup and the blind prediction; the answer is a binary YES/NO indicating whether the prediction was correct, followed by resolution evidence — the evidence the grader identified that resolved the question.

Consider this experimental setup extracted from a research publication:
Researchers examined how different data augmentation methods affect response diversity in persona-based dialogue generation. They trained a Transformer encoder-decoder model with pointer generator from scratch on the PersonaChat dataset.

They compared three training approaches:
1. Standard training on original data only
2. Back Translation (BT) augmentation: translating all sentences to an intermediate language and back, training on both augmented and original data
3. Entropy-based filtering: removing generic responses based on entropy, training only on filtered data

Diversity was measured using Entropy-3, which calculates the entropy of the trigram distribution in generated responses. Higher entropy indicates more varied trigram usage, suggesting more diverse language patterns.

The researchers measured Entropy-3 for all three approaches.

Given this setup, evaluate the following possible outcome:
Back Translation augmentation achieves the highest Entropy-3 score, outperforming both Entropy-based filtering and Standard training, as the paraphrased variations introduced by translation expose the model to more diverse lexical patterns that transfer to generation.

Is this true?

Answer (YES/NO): NO